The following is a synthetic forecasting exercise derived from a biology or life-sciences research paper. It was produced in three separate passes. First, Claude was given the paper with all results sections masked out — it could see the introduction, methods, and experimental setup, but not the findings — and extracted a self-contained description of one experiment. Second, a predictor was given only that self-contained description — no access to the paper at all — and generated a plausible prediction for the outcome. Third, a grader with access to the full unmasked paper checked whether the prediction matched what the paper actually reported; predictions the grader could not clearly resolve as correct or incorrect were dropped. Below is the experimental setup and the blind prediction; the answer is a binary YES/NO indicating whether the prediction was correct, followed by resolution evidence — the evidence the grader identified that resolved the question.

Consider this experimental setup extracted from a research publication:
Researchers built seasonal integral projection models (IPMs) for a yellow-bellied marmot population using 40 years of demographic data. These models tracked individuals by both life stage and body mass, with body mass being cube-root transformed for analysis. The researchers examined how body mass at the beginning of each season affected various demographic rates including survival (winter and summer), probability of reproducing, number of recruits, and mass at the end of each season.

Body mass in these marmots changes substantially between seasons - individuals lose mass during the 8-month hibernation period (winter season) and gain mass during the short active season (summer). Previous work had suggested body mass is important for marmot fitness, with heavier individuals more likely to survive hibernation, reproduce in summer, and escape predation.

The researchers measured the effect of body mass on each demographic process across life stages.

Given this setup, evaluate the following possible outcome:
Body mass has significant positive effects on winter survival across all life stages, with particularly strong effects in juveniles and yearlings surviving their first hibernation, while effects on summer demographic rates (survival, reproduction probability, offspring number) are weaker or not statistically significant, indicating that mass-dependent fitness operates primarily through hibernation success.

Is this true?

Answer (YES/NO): NO